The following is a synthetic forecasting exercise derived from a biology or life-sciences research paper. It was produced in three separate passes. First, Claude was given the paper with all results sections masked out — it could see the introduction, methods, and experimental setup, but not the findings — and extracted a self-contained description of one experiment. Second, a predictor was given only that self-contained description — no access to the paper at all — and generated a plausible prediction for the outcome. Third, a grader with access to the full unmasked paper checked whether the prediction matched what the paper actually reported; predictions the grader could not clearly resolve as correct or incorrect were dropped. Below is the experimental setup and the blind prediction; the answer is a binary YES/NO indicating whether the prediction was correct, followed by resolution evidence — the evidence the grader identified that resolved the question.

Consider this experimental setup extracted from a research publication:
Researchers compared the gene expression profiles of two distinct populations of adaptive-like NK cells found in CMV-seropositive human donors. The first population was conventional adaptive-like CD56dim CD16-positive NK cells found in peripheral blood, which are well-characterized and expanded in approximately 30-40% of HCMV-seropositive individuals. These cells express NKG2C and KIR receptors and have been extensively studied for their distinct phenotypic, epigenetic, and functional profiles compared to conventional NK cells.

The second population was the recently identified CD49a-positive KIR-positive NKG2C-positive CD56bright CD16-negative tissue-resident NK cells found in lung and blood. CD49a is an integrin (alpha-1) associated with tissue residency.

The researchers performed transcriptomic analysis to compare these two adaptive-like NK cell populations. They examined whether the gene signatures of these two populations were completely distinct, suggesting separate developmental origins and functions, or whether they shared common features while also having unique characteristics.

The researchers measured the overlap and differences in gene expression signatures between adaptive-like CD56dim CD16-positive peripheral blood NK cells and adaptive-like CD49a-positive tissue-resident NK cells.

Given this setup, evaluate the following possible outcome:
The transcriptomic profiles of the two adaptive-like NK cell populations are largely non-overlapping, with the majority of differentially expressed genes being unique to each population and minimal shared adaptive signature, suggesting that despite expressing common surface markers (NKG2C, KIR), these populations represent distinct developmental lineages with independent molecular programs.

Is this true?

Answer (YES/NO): NO